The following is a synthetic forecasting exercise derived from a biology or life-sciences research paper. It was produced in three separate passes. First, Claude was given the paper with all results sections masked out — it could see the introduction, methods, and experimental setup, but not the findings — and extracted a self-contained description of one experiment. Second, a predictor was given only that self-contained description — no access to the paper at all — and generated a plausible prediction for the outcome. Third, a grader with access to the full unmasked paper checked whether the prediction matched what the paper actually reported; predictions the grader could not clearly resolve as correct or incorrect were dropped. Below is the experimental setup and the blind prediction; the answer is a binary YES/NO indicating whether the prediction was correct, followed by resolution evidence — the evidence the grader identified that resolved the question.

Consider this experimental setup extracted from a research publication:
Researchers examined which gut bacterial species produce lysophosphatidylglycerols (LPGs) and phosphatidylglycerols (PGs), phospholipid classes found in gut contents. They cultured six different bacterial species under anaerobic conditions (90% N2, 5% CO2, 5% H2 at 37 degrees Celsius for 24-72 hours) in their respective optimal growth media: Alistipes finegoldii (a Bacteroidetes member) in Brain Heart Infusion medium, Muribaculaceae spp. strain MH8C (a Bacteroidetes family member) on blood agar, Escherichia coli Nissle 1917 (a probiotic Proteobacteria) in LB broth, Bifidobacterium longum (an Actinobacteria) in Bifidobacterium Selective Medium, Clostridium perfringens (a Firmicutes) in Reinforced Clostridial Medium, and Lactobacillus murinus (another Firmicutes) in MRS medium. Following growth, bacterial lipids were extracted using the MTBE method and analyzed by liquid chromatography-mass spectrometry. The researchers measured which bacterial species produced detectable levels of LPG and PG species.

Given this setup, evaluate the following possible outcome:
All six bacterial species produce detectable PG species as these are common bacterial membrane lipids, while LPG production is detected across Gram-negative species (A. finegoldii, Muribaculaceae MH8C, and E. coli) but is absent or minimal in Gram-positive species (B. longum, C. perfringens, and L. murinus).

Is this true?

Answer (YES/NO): NO